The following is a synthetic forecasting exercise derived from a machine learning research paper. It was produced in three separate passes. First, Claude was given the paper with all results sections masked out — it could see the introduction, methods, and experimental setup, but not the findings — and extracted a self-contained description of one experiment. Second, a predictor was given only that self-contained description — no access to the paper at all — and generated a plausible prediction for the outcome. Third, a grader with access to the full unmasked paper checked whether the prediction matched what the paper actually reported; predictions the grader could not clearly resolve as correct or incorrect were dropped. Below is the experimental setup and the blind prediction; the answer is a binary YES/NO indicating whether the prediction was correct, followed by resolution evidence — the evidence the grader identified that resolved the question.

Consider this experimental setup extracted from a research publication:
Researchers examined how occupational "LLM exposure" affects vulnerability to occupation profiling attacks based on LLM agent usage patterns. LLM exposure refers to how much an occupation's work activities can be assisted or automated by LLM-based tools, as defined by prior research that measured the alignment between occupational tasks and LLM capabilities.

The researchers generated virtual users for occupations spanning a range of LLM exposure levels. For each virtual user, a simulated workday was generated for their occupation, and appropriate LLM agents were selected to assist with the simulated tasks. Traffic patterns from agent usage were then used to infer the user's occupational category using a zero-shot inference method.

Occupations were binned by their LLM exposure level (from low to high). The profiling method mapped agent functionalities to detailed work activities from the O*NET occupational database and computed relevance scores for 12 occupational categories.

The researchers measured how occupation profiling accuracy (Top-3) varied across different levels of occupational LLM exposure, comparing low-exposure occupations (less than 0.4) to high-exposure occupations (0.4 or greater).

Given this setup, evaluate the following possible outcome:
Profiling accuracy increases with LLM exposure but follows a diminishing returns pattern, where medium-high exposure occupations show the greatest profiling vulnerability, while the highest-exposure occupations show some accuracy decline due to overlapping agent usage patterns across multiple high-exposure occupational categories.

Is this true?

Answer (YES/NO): NO